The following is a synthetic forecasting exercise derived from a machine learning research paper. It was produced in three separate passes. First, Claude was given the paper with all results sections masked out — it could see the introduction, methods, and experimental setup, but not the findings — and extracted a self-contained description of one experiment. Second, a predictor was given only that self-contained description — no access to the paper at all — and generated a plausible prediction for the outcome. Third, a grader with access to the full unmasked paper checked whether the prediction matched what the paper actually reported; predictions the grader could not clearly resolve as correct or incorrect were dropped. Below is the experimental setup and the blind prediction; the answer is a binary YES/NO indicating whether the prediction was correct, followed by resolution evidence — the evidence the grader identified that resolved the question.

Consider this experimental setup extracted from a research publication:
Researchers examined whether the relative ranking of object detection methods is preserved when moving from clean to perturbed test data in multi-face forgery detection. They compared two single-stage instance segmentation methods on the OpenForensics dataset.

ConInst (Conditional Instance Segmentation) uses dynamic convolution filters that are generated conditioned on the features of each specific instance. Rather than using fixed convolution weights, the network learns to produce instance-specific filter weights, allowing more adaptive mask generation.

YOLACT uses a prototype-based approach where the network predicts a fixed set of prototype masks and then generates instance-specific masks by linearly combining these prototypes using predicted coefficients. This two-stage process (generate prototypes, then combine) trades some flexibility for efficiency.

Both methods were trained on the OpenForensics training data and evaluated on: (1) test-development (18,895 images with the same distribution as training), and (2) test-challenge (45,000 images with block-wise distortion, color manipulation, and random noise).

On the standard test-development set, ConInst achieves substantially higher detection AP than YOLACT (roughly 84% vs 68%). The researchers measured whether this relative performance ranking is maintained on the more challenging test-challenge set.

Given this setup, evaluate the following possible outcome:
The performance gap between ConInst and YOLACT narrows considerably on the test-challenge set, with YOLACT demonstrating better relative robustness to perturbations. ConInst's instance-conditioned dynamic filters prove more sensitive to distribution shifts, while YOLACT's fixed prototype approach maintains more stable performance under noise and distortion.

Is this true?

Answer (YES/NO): YES